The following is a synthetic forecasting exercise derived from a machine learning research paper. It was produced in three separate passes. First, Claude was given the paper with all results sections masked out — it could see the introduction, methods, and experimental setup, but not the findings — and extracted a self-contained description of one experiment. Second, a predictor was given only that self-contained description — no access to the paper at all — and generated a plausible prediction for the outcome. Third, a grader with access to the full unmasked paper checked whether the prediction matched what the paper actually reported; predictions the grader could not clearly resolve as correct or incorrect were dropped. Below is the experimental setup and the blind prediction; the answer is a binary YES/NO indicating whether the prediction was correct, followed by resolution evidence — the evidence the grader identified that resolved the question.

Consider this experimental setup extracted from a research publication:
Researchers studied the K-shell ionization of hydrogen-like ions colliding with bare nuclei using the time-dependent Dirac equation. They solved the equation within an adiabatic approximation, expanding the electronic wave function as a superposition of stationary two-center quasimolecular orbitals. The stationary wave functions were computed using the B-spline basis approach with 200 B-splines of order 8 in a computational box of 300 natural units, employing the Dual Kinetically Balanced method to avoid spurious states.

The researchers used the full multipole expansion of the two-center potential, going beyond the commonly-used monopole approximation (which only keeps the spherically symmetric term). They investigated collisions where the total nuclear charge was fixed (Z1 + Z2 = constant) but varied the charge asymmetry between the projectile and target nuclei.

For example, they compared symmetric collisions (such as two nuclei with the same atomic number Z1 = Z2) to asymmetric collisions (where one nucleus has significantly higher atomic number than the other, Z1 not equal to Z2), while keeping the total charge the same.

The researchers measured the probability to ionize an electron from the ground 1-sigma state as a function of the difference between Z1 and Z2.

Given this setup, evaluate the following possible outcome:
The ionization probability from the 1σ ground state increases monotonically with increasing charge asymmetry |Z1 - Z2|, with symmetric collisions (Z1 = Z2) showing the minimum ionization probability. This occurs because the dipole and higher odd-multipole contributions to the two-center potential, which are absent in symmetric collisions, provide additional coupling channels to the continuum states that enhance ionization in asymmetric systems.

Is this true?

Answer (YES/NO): NO